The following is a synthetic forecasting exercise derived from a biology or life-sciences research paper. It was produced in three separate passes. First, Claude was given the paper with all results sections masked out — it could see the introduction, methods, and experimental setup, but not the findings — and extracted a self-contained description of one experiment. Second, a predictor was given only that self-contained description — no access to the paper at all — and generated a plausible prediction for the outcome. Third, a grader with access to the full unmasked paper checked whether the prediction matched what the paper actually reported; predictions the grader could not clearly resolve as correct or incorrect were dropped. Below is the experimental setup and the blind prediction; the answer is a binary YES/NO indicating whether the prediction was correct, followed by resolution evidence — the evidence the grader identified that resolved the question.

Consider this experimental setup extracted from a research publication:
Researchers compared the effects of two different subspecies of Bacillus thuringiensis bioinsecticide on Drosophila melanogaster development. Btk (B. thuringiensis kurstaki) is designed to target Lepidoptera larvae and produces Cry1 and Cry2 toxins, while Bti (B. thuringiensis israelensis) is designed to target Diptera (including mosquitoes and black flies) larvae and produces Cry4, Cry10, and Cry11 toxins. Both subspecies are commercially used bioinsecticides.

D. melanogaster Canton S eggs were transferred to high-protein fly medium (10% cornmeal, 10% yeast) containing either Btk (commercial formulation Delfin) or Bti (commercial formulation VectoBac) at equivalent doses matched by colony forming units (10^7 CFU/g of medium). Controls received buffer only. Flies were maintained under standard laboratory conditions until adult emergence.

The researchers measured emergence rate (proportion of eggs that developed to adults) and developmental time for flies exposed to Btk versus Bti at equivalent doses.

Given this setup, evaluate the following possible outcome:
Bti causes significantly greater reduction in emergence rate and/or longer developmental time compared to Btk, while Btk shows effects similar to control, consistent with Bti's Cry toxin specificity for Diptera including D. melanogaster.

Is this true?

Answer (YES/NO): NO